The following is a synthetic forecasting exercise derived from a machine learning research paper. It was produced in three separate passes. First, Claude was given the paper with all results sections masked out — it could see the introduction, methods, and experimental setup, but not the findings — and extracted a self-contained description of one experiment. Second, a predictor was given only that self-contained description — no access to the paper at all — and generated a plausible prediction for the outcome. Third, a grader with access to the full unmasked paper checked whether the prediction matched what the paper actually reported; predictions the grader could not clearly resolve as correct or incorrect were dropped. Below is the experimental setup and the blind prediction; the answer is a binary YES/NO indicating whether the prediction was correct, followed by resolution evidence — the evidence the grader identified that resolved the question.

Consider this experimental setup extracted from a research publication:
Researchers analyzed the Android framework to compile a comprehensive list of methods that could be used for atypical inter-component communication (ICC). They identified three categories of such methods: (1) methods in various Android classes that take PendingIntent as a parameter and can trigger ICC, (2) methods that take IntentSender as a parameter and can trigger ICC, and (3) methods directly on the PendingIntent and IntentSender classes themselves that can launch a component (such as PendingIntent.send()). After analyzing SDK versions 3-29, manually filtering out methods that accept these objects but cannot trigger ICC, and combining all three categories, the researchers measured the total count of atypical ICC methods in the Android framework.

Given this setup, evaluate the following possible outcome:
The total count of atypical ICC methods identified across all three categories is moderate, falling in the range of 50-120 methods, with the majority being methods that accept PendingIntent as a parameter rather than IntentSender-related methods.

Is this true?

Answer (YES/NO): YES